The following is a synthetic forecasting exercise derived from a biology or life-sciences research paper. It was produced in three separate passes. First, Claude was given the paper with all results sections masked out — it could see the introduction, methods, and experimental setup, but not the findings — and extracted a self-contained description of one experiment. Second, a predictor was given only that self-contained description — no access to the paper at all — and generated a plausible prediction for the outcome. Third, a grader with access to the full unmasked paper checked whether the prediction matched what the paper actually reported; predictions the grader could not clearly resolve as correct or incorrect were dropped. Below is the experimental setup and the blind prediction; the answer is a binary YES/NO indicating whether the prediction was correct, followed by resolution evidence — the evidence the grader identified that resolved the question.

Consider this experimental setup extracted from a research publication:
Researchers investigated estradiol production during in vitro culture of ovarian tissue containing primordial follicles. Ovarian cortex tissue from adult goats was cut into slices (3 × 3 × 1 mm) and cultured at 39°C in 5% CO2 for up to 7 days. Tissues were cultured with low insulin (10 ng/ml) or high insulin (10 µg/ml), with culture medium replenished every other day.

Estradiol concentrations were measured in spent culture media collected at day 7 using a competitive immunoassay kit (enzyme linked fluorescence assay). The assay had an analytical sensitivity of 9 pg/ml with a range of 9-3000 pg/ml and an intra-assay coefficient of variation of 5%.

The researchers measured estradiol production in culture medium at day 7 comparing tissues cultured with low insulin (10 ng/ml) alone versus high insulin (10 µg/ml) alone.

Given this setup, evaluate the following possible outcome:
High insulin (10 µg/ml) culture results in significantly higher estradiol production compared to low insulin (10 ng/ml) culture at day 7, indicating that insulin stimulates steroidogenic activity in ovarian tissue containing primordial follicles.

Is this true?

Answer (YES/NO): NO